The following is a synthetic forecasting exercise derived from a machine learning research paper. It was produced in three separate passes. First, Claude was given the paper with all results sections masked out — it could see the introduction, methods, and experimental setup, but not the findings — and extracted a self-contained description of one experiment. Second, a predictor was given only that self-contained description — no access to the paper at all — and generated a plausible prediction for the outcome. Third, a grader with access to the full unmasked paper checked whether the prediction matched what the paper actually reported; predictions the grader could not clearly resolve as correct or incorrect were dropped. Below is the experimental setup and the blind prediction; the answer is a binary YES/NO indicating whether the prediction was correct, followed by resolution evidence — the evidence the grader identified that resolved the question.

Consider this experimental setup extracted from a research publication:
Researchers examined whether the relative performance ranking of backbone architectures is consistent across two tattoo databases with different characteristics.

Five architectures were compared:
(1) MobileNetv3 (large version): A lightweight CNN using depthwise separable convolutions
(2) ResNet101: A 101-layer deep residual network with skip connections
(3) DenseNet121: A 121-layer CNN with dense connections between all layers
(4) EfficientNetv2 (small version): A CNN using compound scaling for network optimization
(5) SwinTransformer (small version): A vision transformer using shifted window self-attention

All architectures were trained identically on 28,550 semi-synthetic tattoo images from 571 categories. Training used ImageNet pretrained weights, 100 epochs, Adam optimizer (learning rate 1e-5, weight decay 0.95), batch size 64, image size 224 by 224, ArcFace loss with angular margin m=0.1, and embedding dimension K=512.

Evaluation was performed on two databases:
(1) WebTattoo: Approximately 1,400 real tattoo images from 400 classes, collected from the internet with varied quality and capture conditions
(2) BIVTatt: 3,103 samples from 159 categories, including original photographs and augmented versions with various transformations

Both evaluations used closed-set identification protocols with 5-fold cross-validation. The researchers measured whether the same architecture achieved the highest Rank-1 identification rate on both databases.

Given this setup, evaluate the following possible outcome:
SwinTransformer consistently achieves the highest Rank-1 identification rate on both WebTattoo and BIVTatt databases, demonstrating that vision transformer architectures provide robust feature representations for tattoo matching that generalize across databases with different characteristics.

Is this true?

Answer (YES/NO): YES